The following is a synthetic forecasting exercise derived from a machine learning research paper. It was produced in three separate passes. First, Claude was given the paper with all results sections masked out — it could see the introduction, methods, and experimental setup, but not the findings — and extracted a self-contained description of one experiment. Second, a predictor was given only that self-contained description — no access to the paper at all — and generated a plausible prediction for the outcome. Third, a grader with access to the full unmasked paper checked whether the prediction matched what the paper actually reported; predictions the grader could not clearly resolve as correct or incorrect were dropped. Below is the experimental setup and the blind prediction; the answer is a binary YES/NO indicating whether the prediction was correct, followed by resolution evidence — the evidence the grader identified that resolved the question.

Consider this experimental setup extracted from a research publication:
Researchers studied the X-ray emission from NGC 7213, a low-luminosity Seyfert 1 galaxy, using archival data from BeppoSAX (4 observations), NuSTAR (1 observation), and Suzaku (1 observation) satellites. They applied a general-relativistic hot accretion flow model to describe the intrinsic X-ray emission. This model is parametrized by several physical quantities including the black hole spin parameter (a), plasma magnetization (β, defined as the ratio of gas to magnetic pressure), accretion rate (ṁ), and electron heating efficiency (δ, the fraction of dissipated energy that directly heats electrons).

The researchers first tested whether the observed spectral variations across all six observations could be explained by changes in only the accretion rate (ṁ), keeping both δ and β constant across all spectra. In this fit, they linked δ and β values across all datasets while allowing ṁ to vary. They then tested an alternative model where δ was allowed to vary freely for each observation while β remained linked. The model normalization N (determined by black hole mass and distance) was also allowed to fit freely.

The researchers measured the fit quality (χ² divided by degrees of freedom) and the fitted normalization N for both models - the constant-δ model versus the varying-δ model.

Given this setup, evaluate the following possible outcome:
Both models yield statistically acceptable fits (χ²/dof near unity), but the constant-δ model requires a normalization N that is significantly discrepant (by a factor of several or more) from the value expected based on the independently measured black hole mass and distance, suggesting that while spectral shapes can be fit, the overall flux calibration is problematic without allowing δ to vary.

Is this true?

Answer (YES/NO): NO